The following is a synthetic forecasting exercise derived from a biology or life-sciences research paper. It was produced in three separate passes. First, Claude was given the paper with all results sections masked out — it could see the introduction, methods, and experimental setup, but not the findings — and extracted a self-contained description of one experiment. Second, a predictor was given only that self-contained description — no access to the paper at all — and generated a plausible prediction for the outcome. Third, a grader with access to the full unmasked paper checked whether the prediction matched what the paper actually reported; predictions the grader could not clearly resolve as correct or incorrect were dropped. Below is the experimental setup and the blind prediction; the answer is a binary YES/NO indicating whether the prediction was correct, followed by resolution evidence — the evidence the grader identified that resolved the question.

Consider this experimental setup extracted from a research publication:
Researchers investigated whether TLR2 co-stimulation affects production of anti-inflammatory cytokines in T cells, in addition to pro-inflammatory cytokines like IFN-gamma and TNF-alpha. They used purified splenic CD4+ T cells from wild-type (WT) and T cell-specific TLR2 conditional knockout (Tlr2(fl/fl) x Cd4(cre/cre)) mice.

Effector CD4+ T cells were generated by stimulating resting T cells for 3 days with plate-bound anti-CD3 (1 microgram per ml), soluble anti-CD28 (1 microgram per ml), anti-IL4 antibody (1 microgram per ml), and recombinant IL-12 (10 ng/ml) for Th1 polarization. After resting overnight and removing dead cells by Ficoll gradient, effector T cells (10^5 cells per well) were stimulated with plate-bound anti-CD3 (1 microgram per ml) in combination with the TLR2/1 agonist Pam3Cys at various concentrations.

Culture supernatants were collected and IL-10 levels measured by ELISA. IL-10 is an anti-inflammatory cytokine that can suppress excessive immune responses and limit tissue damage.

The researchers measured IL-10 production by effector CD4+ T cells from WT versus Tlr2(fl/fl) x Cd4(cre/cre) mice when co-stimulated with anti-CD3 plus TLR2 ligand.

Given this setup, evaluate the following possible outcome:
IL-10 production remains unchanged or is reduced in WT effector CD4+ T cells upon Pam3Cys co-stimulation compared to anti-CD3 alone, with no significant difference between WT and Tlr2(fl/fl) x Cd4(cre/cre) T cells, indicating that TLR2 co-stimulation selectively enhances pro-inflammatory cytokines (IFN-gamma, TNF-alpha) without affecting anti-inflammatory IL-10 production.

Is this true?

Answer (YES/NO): NO